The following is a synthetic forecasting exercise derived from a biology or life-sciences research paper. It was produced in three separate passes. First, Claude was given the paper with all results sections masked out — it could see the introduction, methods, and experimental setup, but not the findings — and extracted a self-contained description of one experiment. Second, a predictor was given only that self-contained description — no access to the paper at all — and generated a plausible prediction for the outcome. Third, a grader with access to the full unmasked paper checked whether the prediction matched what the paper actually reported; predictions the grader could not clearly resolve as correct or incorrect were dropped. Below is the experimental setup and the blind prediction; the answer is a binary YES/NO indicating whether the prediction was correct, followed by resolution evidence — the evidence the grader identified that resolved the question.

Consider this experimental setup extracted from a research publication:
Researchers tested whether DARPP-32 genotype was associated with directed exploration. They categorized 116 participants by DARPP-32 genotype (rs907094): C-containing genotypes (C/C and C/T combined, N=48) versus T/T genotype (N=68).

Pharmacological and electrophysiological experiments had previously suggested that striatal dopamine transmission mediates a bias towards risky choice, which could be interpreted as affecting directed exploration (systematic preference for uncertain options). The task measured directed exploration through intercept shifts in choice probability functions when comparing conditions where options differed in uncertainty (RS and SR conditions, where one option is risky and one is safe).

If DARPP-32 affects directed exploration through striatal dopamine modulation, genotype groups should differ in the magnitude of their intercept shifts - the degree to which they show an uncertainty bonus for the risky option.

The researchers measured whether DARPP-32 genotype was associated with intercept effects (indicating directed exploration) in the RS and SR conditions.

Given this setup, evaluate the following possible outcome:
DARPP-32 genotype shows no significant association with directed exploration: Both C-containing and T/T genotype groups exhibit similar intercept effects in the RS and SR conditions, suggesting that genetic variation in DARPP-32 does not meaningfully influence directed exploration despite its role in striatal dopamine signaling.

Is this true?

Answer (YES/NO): NO